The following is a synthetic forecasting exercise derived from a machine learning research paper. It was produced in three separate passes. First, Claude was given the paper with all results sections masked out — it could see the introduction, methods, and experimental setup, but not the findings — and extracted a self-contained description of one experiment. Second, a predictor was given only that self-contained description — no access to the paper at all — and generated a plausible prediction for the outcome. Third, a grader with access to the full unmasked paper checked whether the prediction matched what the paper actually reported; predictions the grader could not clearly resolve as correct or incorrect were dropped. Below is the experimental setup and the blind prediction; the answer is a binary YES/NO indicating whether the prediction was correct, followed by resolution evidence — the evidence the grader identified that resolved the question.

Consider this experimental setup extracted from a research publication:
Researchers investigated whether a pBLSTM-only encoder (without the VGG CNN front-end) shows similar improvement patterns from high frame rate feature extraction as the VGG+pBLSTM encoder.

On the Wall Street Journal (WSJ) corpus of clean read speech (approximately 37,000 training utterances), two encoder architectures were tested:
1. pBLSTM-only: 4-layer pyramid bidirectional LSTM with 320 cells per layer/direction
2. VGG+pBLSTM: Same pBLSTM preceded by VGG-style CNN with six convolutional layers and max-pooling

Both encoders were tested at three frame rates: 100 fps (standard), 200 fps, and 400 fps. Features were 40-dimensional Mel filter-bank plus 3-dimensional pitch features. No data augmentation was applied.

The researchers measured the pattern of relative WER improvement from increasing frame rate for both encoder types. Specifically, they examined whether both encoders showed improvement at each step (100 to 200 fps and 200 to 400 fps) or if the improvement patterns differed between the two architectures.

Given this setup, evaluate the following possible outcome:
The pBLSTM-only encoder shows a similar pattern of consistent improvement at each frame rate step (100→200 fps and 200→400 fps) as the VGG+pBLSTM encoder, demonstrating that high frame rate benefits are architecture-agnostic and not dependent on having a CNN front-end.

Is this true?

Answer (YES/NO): NO